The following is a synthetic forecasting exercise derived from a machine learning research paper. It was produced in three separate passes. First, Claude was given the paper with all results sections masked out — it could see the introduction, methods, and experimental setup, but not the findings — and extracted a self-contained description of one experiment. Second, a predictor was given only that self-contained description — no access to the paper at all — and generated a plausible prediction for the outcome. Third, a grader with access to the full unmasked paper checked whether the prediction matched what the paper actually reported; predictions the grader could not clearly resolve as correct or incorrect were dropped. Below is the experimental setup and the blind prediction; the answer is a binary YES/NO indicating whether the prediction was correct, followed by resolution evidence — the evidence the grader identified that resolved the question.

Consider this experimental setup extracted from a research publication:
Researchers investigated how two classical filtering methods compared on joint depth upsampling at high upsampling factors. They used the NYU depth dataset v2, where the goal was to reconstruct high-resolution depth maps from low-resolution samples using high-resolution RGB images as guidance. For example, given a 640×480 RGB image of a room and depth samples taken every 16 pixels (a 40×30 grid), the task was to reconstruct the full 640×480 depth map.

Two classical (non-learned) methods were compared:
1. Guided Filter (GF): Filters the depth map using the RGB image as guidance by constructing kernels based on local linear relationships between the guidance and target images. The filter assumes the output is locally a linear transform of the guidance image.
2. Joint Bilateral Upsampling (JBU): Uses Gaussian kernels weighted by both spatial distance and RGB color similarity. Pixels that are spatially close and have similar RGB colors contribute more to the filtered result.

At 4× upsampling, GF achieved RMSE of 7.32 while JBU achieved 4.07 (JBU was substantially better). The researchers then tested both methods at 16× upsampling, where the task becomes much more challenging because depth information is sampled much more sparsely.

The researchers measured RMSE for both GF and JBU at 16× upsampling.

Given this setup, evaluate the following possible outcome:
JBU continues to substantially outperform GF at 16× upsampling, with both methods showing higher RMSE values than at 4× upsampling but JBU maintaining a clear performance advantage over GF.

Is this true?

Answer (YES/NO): YES